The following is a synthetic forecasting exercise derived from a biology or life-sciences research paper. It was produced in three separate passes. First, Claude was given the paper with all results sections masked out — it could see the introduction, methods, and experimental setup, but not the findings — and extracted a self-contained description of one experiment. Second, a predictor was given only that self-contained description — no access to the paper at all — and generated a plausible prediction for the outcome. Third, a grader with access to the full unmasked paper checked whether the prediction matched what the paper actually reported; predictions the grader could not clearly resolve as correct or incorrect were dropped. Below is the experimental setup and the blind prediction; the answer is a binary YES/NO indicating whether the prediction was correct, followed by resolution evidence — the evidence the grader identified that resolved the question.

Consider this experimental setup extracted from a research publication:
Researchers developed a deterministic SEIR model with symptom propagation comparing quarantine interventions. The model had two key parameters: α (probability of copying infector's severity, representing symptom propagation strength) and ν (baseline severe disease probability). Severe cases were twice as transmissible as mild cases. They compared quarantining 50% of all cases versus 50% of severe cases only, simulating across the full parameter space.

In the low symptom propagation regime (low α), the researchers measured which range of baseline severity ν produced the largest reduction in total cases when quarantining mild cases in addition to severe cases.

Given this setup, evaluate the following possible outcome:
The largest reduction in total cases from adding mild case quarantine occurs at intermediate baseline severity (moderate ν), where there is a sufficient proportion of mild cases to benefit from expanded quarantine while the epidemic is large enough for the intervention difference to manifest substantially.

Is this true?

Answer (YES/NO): YES